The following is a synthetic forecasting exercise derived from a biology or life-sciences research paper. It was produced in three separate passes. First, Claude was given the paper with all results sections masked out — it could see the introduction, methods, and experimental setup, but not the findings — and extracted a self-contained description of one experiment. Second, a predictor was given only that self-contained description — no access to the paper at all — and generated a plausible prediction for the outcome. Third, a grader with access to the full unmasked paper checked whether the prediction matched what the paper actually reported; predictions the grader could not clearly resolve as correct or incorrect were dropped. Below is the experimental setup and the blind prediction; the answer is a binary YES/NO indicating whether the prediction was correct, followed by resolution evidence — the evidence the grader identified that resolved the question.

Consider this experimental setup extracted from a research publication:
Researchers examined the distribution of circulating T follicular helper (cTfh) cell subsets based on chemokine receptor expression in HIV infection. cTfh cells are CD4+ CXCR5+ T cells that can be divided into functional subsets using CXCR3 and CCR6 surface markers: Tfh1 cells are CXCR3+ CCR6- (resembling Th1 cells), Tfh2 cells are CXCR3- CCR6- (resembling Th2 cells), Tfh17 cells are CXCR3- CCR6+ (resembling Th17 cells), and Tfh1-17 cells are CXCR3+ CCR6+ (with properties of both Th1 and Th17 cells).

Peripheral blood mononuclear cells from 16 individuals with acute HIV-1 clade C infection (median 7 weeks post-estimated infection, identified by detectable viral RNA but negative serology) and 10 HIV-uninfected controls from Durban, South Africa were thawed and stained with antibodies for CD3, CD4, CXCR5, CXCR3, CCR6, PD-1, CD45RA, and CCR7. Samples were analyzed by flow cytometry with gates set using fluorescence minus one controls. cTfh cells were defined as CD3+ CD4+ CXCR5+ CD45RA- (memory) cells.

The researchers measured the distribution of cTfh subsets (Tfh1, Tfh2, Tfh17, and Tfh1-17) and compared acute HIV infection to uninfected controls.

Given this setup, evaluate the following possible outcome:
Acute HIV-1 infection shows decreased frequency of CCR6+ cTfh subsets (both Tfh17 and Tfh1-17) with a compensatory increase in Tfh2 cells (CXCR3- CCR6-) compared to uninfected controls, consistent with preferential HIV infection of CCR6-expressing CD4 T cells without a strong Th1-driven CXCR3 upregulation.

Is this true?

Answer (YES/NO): NO